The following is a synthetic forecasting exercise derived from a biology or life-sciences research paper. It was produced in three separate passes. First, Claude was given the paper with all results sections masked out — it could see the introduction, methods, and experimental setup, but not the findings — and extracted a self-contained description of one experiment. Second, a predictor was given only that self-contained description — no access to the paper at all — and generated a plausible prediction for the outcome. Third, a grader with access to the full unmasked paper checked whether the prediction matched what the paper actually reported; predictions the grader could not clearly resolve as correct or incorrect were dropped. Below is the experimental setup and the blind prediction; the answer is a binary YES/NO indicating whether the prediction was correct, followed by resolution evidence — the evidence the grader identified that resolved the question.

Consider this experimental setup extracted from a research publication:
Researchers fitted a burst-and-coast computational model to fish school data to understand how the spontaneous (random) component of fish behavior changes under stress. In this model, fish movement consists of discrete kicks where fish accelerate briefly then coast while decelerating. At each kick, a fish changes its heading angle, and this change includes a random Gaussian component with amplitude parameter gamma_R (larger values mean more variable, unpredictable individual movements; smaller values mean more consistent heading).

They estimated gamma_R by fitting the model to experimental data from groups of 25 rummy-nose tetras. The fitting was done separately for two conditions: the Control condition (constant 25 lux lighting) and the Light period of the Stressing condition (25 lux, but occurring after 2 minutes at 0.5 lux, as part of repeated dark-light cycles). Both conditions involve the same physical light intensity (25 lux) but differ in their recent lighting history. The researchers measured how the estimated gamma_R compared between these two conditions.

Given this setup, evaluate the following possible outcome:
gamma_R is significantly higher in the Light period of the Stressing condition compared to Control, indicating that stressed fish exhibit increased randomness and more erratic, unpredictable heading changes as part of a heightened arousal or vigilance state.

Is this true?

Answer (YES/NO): YES